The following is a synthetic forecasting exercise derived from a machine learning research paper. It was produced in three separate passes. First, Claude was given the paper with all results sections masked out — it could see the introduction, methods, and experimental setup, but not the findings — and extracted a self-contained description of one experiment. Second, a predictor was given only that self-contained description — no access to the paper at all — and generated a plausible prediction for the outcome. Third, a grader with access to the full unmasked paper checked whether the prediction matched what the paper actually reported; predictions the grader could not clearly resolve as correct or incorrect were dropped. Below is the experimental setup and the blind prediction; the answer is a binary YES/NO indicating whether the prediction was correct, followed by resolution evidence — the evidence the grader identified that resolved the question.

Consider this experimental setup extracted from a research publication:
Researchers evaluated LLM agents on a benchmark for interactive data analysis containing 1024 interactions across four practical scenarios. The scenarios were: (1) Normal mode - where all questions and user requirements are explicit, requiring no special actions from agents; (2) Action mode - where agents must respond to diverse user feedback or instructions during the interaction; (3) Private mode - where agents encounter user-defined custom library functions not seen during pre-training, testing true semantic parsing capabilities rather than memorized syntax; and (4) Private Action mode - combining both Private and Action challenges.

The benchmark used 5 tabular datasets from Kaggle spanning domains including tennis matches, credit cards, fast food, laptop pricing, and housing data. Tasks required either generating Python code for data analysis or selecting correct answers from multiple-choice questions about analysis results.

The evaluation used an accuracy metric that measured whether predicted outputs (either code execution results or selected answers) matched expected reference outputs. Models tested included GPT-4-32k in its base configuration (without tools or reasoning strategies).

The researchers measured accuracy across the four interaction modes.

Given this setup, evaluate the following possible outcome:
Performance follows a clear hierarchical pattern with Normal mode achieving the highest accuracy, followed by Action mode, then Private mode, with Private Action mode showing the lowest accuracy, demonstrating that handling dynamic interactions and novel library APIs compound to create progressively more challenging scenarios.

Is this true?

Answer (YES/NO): YES